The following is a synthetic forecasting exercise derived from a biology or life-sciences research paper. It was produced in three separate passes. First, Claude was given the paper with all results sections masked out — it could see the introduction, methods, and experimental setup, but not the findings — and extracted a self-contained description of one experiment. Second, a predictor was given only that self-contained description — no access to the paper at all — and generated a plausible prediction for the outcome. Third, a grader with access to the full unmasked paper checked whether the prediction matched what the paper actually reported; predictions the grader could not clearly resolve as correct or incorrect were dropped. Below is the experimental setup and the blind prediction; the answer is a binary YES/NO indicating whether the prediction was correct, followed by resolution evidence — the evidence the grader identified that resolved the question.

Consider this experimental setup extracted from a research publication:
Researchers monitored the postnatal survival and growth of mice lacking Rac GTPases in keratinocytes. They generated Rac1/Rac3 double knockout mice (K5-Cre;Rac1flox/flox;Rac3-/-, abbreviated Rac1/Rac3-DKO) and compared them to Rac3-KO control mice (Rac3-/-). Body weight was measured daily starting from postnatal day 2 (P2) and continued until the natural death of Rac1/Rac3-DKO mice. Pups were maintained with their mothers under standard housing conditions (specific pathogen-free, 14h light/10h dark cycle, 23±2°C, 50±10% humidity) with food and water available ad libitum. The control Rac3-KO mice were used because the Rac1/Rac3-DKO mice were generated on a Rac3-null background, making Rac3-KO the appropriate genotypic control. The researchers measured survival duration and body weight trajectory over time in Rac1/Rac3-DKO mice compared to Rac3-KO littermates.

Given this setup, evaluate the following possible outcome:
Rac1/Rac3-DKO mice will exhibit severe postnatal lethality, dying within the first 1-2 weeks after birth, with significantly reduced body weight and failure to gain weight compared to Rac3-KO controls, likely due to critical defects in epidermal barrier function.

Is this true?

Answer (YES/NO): NO